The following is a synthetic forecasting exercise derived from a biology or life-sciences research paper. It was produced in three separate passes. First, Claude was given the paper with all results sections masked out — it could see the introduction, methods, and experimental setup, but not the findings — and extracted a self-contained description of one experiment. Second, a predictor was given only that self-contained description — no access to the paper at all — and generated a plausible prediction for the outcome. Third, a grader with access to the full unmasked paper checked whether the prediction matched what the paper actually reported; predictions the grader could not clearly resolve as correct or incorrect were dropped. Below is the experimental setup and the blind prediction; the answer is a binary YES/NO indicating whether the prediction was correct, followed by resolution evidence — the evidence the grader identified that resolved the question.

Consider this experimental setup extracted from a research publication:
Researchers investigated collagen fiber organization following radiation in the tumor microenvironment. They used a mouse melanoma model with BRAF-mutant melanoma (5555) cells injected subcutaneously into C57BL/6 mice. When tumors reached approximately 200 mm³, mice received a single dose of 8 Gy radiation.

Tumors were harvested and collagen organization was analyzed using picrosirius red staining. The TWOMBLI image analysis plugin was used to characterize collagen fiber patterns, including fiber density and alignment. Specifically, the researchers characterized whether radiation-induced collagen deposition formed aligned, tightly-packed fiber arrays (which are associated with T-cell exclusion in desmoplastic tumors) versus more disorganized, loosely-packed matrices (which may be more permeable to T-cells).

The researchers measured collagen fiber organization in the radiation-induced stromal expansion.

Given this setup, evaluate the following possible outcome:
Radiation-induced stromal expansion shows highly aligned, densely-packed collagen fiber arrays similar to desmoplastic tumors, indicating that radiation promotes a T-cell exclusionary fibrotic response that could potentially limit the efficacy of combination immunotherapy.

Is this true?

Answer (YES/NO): NO